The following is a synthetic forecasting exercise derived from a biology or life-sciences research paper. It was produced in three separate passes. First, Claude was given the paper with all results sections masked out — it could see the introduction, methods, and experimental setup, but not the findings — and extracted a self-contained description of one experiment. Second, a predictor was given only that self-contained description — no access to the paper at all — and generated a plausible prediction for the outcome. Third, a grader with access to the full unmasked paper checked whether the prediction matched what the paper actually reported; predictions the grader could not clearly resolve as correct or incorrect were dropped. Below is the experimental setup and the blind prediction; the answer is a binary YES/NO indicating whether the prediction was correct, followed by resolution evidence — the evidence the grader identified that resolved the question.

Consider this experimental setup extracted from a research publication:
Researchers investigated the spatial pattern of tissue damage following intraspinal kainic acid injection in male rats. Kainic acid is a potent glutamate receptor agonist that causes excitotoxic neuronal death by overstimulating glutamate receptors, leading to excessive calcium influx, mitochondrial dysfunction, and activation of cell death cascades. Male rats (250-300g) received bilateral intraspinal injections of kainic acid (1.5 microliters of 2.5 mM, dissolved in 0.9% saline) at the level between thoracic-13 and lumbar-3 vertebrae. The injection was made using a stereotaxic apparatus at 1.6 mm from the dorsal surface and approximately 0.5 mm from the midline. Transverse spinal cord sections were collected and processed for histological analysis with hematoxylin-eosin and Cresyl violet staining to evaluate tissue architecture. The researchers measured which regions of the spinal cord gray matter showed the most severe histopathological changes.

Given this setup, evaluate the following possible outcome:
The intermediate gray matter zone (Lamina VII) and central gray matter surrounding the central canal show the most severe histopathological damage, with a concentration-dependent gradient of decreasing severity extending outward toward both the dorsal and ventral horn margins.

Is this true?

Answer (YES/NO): NO